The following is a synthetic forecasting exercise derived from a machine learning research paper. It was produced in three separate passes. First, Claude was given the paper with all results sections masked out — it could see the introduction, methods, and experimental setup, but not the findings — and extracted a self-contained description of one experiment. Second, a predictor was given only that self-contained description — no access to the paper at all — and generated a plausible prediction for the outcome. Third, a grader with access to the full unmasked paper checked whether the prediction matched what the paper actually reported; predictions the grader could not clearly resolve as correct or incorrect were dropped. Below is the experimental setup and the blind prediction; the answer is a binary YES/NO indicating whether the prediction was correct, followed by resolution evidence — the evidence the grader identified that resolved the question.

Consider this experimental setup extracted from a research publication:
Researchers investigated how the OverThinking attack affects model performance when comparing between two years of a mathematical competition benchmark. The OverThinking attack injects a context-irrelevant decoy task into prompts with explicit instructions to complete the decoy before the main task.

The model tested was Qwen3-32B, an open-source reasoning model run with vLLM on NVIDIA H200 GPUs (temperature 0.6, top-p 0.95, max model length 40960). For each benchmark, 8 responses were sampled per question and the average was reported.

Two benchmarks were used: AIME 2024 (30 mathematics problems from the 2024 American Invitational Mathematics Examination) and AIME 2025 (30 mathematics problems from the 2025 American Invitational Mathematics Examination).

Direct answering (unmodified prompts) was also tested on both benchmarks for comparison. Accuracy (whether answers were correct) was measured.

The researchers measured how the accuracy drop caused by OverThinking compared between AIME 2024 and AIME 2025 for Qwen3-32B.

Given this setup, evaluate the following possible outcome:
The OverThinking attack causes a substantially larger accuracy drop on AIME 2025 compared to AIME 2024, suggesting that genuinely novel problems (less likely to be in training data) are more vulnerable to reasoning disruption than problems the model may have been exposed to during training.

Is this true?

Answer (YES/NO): YES